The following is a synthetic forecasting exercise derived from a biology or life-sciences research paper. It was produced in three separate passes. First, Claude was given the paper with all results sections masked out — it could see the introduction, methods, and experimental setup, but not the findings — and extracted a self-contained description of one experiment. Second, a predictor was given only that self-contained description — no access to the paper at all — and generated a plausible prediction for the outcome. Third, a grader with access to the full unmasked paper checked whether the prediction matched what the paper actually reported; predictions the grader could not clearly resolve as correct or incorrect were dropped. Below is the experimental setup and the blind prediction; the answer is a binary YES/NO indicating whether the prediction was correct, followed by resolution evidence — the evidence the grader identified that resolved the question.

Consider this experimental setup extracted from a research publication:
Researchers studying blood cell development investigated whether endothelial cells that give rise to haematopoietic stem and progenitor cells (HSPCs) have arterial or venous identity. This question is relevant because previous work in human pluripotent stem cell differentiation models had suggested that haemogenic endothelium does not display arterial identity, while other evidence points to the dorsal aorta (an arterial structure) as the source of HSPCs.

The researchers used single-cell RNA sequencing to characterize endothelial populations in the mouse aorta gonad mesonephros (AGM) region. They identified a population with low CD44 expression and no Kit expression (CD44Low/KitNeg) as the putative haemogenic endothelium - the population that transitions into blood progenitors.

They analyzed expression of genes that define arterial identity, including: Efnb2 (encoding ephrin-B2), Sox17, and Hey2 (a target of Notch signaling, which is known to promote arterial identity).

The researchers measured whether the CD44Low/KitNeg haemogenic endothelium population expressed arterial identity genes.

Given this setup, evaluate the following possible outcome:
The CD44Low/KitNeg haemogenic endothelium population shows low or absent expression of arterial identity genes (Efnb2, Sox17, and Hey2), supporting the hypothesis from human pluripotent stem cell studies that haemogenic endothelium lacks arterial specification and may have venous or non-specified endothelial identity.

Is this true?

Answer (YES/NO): NO